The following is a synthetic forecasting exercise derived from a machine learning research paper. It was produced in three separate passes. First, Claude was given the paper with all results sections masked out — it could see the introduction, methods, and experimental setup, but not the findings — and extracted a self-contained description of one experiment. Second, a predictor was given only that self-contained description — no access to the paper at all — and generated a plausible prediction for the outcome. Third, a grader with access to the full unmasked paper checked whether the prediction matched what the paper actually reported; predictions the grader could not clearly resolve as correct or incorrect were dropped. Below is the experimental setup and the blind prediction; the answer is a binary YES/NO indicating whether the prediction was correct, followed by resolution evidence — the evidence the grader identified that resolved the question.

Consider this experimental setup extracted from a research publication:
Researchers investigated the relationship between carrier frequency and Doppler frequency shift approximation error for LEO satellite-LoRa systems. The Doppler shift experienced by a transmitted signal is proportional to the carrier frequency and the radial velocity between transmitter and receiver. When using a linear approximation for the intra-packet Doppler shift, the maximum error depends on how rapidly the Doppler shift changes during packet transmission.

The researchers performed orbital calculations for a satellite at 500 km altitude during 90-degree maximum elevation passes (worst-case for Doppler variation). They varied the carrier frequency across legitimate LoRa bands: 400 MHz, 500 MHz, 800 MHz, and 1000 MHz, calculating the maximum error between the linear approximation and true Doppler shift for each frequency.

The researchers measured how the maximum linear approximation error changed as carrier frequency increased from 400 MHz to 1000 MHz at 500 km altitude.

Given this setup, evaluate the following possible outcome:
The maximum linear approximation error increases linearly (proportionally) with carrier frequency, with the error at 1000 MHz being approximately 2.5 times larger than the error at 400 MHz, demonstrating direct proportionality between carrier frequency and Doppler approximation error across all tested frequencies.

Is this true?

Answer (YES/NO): YES